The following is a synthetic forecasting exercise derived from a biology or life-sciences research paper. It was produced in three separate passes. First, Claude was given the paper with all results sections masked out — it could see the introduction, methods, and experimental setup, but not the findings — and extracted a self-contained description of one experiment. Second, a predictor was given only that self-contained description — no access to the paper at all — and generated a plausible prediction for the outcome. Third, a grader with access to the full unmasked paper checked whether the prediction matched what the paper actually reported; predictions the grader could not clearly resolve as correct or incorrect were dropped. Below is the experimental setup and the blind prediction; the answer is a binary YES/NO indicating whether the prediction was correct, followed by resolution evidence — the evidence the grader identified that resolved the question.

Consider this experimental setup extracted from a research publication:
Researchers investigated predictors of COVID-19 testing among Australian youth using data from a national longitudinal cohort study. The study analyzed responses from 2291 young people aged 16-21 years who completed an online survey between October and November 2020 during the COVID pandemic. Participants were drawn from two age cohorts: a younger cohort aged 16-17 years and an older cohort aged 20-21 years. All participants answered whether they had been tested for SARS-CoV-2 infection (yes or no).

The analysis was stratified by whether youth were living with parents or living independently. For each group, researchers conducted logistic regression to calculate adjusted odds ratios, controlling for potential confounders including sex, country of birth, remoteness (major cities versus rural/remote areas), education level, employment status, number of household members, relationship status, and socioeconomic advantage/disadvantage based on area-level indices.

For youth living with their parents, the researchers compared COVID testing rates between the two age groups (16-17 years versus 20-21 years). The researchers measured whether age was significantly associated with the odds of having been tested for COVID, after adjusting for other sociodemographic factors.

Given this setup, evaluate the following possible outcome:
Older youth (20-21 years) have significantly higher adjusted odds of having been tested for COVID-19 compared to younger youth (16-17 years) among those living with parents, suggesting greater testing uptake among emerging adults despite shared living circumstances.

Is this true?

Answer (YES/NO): NO